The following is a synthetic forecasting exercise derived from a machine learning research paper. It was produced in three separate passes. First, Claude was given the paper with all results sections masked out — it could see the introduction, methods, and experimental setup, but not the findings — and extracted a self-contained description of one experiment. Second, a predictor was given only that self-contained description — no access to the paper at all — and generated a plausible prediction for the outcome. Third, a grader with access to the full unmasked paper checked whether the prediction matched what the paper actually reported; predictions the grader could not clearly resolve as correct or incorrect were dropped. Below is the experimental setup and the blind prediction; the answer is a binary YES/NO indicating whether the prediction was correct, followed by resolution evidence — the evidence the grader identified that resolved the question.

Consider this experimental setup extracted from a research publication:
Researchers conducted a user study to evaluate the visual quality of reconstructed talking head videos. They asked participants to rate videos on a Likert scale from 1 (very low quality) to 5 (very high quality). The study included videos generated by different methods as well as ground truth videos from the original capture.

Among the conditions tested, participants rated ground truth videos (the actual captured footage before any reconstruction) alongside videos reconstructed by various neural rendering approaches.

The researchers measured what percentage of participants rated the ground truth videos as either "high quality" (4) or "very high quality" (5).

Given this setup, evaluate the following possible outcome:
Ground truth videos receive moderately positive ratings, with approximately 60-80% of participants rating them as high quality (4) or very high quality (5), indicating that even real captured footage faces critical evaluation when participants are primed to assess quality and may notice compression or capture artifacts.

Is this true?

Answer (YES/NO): NO